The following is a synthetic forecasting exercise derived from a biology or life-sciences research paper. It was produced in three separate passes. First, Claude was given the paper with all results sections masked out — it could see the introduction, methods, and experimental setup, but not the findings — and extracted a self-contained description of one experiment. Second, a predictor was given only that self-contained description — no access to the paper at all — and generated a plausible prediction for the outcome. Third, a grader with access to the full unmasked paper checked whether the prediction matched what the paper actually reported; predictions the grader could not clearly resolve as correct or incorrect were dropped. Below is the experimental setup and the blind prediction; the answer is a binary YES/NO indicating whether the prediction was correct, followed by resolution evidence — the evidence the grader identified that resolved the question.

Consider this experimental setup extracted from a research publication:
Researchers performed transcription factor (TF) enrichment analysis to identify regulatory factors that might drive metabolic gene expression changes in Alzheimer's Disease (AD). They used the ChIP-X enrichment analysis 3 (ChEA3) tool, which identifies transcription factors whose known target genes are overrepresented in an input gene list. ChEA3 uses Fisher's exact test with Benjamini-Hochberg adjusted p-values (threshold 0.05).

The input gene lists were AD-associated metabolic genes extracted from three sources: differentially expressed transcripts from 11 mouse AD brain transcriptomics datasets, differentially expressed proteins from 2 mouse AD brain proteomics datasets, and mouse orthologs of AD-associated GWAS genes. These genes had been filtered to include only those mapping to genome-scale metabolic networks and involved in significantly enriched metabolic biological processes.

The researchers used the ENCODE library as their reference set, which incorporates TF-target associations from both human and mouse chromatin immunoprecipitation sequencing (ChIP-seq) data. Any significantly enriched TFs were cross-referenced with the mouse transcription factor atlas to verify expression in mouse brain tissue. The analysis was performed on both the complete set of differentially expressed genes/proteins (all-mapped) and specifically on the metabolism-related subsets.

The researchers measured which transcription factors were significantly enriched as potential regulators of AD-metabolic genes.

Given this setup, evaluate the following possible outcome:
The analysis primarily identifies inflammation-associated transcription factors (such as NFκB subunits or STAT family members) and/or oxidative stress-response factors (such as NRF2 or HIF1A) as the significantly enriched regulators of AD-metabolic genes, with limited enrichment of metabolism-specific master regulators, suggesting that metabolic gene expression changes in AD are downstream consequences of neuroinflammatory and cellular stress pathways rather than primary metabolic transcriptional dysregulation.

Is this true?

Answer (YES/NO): NO